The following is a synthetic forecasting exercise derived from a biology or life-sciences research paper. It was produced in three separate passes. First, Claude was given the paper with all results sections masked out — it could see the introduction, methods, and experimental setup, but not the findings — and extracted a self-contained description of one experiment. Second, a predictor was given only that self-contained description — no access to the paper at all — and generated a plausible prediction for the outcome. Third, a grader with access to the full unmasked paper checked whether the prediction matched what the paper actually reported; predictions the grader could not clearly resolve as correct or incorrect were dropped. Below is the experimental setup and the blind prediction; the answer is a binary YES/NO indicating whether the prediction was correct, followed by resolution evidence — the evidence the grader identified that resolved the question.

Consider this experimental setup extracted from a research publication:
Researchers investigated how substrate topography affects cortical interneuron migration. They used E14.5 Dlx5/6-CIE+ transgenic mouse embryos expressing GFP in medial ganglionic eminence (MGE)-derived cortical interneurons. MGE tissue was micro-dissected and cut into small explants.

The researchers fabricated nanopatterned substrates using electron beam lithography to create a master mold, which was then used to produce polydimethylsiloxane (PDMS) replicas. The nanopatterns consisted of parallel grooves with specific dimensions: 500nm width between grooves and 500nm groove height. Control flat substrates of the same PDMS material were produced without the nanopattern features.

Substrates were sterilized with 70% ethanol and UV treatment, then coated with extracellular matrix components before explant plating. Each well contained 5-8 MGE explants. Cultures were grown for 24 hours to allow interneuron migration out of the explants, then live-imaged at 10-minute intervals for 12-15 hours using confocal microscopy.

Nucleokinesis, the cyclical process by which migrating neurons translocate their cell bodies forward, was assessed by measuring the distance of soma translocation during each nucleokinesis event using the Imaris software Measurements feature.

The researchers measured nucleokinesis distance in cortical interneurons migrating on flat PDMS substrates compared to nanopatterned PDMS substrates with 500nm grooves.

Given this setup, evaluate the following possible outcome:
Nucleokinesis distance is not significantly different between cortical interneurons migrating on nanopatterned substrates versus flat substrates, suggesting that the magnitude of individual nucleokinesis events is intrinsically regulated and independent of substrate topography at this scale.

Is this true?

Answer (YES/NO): NO